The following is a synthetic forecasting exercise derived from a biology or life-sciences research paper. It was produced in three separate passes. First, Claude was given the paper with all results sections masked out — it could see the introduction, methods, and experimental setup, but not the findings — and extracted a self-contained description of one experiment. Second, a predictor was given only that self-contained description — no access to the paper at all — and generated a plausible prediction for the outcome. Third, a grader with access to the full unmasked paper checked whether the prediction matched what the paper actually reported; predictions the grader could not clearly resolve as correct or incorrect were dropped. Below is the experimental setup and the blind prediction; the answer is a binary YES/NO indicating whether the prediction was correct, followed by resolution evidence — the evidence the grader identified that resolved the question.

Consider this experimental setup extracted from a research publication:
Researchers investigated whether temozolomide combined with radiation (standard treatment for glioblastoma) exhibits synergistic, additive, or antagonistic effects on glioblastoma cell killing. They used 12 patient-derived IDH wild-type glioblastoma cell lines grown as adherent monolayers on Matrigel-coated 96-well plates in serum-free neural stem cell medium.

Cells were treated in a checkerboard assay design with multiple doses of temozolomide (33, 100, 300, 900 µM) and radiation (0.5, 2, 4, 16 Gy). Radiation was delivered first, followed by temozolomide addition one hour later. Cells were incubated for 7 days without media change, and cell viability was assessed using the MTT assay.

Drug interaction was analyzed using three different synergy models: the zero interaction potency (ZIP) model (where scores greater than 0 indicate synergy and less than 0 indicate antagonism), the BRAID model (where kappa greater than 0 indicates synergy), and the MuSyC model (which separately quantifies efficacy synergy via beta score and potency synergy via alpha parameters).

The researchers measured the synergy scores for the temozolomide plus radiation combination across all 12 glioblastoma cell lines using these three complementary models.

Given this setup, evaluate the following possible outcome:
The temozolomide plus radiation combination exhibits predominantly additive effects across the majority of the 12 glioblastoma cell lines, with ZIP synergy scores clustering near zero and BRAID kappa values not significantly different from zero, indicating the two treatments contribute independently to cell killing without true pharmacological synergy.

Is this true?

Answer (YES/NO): NO